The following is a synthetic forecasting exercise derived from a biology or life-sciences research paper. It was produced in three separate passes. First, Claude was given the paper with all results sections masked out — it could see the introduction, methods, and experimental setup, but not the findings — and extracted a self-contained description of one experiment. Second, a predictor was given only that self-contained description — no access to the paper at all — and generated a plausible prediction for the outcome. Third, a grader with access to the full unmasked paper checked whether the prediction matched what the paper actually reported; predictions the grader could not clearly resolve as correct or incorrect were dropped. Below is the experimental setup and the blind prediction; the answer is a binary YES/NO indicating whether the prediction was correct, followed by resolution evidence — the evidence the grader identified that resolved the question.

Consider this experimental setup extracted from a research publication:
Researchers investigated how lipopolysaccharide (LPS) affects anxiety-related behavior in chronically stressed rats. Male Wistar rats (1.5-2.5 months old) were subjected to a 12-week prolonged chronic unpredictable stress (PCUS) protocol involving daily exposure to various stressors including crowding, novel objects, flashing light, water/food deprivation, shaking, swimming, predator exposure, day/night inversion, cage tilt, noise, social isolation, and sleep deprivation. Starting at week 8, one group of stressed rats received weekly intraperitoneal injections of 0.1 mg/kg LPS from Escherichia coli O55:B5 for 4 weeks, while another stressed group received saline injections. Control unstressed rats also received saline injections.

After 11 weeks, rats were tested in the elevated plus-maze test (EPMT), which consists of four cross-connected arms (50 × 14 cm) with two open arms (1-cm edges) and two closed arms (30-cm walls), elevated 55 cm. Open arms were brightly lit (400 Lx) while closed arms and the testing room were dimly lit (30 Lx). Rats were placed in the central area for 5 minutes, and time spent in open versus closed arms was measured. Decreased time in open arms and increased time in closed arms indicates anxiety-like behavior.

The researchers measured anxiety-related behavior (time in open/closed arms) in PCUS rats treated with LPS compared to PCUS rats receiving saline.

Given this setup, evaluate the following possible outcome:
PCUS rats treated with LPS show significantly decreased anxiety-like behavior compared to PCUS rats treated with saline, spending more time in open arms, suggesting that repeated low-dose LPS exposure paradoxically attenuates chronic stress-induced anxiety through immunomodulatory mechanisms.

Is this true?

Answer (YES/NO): NO